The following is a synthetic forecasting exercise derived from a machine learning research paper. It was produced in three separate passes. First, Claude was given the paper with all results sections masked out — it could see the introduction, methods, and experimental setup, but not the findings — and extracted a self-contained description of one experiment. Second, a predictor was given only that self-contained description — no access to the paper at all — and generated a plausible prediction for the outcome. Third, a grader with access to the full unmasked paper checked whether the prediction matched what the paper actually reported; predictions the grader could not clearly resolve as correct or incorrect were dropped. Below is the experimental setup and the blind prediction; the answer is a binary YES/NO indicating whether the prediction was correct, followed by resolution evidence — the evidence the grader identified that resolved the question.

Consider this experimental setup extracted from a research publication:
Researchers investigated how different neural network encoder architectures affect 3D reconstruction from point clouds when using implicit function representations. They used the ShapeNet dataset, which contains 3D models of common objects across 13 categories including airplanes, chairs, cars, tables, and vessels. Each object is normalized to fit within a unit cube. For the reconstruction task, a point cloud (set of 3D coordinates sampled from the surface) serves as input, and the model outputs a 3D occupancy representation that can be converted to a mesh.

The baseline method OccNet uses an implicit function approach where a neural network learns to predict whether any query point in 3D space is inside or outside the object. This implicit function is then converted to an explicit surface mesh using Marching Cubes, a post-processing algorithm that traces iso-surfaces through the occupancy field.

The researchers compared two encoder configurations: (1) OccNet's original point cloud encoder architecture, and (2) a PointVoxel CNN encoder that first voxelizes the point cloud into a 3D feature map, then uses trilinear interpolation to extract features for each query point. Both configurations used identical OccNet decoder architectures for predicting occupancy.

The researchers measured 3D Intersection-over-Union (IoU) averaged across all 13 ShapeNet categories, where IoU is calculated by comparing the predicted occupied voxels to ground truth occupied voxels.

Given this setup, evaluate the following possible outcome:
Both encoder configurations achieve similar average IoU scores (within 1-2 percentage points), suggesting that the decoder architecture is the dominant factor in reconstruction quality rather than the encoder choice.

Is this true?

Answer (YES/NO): NO